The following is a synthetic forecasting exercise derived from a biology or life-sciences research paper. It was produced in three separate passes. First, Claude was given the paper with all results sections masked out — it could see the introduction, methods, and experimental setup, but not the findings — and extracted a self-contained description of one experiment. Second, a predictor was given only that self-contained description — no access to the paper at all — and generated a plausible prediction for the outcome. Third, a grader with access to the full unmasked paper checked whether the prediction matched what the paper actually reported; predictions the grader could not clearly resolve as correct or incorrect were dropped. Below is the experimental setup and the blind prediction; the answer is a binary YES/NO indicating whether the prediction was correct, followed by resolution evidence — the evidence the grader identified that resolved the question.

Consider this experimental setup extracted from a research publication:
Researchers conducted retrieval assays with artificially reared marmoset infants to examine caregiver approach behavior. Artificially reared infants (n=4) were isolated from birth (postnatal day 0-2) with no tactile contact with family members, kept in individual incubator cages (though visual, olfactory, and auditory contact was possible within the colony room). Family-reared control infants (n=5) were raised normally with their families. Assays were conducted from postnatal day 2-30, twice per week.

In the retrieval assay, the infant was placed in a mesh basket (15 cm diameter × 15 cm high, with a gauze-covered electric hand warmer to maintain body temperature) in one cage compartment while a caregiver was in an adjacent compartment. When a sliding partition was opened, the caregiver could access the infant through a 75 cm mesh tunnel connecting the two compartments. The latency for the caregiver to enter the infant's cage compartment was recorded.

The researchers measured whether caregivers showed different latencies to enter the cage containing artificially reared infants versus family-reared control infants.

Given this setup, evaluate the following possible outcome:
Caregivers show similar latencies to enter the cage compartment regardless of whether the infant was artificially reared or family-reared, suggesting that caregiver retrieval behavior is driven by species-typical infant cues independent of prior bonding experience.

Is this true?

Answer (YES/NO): YES